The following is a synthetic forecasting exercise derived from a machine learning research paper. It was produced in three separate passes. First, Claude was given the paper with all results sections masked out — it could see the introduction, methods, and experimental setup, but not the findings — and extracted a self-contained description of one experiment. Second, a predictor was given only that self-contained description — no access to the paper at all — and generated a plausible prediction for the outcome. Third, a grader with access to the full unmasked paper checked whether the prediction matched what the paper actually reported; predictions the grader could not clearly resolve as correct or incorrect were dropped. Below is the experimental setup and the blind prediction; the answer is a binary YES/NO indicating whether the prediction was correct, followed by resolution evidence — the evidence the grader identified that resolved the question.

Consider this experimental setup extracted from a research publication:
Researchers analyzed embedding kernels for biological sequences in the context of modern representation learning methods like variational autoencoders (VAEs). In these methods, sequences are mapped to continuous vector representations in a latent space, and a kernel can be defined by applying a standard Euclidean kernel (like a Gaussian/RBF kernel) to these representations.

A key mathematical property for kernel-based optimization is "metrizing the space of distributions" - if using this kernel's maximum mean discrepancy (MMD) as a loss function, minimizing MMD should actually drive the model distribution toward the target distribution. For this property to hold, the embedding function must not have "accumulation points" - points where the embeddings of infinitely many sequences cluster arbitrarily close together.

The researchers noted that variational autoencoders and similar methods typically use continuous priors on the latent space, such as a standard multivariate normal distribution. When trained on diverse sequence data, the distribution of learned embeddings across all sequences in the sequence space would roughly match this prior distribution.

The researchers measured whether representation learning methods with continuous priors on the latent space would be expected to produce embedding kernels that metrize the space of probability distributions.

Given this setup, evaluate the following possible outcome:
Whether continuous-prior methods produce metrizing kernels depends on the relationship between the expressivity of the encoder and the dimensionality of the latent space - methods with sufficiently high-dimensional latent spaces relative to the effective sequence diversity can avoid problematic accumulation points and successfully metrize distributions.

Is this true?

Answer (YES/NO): NO